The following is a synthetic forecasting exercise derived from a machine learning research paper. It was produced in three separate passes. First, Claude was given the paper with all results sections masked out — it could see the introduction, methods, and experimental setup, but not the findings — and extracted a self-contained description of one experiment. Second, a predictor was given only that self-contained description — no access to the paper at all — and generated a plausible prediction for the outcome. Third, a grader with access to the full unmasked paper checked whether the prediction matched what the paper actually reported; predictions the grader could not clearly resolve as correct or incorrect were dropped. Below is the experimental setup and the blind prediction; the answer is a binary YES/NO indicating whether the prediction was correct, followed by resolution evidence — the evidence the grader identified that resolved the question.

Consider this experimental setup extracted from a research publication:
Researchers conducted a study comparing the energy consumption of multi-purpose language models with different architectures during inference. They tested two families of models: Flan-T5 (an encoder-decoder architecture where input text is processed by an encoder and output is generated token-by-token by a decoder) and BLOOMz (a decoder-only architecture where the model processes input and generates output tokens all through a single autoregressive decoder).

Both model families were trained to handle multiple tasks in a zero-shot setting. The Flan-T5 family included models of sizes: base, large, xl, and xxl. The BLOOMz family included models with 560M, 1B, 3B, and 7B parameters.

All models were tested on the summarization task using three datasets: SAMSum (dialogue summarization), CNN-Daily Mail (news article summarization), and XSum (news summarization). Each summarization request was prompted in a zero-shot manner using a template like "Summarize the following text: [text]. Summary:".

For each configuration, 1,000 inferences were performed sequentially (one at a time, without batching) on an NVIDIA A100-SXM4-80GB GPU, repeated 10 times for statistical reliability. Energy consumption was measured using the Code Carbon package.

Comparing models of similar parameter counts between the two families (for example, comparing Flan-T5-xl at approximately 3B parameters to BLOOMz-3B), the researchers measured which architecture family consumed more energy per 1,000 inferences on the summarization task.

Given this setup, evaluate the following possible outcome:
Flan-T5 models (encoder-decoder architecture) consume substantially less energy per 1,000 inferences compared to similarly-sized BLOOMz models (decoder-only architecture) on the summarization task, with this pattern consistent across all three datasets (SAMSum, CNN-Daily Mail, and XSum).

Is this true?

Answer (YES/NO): NO